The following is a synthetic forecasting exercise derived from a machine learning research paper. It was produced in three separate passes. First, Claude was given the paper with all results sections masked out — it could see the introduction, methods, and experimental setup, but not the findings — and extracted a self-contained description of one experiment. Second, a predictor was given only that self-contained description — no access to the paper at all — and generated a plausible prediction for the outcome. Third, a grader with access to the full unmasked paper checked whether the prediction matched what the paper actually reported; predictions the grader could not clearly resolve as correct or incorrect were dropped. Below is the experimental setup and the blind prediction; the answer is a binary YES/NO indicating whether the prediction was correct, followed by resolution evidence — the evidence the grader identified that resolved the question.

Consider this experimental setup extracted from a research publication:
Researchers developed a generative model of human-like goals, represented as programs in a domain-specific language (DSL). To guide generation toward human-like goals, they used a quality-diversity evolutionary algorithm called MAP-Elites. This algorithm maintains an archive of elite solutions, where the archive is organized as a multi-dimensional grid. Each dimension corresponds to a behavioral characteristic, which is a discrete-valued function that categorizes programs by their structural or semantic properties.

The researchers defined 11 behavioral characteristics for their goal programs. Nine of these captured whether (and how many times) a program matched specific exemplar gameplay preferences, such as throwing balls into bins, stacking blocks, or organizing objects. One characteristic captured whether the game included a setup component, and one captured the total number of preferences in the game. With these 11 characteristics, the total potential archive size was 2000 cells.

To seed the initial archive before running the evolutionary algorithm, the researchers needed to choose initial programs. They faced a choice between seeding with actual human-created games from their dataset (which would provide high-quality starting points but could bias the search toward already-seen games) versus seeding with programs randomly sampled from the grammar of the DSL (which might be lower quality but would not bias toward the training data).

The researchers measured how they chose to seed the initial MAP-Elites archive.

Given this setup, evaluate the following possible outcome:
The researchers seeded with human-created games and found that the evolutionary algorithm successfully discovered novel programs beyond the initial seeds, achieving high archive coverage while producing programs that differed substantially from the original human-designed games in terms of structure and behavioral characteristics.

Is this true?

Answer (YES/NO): NO